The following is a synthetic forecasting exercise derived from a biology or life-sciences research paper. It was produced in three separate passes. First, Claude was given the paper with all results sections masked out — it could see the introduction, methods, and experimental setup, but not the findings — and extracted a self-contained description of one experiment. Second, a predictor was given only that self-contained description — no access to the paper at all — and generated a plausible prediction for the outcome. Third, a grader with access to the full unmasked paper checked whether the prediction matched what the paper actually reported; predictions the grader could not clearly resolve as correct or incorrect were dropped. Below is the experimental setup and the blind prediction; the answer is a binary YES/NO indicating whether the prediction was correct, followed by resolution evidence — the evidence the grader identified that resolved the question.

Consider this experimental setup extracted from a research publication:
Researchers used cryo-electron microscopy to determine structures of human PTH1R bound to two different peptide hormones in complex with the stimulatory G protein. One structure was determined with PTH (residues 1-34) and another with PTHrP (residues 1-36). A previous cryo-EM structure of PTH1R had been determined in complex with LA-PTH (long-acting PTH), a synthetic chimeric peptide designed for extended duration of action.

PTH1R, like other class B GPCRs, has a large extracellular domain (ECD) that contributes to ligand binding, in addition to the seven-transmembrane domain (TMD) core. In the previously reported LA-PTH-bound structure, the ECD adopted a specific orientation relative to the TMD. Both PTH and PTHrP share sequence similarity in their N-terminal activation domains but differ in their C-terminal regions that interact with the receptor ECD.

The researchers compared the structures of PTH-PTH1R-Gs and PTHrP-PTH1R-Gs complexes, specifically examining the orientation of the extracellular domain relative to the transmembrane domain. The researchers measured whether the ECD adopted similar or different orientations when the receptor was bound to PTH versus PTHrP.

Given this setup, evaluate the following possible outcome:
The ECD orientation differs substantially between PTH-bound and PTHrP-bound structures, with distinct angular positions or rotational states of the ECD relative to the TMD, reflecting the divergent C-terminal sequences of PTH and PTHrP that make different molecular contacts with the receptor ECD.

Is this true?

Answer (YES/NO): YES